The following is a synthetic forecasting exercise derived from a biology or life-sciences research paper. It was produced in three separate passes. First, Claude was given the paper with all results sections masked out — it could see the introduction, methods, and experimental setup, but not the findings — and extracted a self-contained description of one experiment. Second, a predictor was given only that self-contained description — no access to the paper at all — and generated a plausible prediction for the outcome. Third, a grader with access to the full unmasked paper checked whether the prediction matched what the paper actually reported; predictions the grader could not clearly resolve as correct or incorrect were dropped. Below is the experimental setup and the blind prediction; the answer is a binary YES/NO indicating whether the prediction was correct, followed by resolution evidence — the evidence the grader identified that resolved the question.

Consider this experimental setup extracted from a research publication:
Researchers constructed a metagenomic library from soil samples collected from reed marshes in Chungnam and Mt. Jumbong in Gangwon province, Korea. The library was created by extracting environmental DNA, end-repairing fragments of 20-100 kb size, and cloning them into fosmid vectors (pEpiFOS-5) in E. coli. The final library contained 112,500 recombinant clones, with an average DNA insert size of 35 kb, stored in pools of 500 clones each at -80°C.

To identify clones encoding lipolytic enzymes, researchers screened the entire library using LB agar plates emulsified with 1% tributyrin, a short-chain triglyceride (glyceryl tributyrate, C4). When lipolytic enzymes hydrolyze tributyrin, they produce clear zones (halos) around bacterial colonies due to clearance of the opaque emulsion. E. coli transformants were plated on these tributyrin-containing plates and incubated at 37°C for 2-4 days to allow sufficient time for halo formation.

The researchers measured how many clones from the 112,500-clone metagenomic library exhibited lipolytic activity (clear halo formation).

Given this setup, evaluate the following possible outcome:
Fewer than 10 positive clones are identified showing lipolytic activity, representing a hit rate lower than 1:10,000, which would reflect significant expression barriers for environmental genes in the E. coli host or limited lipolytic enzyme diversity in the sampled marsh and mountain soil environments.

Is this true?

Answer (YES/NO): NO